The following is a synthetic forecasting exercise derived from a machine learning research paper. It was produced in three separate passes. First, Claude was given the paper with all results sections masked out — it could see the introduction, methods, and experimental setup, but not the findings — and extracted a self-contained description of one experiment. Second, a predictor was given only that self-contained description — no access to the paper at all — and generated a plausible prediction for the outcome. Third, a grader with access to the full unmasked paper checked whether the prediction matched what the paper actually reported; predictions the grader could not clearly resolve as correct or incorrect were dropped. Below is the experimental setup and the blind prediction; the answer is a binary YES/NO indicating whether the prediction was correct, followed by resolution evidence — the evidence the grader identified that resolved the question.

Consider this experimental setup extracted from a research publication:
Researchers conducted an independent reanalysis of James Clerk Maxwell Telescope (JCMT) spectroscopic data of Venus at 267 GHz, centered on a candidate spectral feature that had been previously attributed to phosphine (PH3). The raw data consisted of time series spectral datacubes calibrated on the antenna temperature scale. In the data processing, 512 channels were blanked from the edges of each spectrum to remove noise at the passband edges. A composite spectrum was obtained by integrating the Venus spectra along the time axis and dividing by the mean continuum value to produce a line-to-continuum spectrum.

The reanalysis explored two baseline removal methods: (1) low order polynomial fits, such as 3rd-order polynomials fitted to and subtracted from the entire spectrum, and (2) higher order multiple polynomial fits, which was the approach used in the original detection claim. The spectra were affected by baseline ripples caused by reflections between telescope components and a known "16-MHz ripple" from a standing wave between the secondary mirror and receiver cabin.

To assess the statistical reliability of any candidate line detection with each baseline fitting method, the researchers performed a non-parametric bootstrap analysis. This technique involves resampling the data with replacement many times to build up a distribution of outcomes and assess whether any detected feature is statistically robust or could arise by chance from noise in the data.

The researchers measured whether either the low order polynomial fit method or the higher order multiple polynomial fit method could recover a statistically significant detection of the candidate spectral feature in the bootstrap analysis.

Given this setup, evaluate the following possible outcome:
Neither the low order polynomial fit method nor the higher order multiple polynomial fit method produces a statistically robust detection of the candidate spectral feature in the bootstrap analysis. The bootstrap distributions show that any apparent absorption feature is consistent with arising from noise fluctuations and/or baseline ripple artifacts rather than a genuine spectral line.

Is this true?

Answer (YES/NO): YES